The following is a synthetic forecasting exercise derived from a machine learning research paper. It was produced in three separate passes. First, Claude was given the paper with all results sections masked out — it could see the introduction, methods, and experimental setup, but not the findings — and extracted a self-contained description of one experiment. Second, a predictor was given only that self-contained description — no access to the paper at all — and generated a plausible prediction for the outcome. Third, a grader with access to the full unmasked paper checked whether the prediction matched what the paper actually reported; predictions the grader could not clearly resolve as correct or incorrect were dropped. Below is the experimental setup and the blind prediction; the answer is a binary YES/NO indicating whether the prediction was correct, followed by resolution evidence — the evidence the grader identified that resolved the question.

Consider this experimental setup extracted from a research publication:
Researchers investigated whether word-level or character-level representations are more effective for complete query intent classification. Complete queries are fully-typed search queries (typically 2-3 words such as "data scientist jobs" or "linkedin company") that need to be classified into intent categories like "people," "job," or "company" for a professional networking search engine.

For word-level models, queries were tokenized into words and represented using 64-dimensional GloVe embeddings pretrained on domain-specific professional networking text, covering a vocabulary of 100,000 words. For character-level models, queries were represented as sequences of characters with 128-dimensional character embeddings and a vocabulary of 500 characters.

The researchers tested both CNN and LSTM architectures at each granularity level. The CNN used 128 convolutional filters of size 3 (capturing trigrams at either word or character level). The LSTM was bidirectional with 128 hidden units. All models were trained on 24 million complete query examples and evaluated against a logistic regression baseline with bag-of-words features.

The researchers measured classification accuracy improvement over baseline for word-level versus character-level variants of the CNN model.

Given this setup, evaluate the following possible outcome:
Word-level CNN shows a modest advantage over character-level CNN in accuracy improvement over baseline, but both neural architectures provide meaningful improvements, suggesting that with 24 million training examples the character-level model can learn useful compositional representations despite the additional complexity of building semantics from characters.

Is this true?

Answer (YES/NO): NO